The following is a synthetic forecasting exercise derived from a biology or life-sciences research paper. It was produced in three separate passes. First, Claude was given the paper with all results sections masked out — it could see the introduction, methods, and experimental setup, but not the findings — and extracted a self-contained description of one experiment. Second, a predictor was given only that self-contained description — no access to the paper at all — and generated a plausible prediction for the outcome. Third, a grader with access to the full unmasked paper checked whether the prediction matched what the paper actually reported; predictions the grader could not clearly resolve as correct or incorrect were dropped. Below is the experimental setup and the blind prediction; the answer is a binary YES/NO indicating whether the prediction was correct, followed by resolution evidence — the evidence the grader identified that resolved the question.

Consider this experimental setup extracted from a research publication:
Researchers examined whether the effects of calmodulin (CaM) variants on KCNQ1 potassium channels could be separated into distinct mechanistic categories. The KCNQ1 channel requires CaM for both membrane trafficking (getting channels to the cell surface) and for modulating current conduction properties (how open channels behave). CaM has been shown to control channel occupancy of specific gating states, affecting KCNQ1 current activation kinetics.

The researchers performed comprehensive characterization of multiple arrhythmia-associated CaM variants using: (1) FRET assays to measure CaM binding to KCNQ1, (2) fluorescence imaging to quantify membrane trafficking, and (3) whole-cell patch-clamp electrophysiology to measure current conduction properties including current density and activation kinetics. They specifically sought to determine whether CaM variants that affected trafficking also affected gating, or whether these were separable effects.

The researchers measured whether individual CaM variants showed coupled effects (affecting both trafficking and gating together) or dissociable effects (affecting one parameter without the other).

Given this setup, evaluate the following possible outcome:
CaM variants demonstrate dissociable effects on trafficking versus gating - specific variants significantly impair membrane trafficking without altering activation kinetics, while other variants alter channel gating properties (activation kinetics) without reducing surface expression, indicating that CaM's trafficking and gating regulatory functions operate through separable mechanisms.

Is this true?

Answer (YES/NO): YES